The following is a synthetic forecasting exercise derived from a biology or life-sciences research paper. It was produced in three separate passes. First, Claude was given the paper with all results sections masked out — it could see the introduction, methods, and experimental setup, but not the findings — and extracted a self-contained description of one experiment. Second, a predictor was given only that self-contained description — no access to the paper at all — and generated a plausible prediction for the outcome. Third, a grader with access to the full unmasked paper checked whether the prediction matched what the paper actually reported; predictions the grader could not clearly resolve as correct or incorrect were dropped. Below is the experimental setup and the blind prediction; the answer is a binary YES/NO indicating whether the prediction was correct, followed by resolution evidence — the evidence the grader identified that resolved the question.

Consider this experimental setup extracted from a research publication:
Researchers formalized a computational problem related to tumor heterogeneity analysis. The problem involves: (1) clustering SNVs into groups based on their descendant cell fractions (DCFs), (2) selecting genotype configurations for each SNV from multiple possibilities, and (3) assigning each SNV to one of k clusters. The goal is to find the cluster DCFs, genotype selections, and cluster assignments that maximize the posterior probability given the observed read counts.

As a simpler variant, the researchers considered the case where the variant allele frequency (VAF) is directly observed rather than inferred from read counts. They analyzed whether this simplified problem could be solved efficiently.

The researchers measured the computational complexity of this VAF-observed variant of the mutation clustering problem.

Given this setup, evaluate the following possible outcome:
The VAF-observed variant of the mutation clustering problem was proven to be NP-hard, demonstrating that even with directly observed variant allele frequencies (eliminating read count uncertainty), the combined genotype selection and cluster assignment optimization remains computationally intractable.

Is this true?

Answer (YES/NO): YES